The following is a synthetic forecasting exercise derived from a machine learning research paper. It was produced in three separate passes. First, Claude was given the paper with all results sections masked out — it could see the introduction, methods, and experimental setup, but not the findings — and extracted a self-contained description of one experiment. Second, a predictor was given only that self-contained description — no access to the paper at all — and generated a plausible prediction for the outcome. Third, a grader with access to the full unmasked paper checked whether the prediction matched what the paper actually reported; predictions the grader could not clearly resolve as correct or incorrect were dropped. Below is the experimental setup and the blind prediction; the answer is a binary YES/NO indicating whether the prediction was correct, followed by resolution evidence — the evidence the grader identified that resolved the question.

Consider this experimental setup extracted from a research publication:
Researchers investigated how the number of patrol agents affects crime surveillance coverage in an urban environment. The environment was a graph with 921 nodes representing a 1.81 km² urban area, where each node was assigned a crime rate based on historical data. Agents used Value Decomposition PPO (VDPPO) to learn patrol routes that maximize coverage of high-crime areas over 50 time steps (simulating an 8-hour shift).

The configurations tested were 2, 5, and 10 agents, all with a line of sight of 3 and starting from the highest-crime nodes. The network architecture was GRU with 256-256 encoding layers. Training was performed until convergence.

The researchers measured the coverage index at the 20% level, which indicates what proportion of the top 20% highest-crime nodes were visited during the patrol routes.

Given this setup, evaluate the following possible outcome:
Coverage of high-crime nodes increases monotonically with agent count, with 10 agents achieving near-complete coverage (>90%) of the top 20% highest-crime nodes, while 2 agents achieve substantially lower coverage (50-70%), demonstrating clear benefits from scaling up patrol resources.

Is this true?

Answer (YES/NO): NO